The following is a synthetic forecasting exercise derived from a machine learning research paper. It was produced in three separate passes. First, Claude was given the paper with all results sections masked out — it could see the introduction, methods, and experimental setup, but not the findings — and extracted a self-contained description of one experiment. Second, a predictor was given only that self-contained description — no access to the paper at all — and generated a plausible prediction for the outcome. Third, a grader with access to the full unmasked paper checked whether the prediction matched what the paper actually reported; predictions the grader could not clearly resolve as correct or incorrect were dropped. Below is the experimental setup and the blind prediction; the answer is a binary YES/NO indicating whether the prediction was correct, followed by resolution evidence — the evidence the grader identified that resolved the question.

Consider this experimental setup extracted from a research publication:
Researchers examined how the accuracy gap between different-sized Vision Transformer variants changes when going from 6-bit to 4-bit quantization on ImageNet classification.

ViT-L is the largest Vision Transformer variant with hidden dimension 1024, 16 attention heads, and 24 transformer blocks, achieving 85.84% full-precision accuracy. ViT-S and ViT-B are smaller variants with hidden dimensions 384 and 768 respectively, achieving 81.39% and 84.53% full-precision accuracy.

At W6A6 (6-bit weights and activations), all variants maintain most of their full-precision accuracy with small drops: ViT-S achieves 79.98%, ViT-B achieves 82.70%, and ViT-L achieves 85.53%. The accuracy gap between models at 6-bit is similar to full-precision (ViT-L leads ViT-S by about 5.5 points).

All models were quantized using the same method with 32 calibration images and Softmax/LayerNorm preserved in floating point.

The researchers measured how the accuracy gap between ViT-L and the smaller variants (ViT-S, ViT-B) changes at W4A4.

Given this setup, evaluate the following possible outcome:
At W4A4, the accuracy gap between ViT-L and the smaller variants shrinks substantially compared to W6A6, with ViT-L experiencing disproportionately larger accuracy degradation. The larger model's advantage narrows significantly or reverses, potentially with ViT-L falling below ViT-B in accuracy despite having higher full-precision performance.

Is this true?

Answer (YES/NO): NO